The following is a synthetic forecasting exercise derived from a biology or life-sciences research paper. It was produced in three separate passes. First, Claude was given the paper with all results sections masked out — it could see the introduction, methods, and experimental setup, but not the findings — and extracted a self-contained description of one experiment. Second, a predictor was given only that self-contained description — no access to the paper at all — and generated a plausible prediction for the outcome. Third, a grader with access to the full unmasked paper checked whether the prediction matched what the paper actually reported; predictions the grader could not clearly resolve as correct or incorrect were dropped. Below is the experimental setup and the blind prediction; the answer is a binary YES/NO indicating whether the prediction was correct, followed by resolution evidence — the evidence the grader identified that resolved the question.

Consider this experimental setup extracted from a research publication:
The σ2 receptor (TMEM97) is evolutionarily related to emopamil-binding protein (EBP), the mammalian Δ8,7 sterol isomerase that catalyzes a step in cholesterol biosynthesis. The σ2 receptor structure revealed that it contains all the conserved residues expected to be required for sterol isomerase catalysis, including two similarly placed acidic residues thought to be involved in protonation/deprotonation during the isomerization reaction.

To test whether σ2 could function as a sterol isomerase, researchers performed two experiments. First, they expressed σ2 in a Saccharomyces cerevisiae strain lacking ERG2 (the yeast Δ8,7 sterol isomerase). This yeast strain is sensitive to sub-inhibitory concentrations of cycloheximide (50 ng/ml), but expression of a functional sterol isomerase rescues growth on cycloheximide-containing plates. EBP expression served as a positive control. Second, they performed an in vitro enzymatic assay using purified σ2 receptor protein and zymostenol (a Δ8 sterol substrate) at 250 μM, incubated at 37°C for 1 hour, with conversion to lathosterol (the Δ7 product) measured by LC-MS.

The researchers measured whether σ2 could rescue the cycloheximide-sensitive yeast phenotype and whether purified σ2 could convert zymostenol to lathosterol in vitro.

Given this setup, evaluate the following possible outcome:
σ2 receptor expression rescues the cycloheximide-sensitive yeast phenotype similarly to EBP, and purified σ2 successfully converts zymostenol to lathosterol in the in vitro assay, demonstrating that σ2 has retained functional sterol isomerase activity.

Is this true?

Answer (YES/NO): NO